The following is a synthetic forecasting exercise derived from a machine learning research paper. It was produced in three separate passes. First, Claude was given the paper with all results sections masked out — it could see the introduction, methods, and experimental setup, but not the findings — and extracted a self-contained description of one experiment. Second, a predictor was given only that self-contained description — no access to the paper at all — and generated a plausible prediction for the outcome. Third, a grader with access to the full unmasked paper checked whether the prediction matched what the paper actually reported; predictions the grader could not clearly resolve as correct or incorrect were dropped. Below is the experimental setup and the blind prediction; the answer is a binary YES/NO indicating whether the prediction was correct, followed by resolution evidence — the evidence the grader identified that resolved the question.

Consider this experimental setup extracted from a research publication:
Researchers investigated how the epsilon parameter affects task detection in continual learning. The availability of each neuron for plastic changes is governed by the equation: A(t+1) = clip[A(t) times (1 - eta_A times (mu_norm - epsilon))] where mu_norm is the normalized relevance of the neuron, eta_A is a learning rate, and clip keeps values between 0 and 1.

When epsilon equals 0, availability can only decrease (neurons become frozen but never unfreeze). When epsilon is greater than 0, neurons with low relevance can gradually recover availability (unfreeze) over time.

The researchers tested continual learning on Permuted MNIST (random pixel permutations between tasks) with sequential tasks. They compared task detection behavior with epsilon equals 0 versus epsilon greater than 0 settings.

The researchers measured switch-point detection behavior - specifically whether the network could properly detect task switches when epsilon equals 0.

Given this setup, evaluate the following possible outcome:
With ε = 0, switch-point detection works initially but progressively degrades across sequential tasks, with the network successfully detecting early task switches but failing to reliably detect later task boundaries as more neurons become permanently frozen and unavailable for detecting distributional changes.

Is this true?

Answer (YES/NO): YES